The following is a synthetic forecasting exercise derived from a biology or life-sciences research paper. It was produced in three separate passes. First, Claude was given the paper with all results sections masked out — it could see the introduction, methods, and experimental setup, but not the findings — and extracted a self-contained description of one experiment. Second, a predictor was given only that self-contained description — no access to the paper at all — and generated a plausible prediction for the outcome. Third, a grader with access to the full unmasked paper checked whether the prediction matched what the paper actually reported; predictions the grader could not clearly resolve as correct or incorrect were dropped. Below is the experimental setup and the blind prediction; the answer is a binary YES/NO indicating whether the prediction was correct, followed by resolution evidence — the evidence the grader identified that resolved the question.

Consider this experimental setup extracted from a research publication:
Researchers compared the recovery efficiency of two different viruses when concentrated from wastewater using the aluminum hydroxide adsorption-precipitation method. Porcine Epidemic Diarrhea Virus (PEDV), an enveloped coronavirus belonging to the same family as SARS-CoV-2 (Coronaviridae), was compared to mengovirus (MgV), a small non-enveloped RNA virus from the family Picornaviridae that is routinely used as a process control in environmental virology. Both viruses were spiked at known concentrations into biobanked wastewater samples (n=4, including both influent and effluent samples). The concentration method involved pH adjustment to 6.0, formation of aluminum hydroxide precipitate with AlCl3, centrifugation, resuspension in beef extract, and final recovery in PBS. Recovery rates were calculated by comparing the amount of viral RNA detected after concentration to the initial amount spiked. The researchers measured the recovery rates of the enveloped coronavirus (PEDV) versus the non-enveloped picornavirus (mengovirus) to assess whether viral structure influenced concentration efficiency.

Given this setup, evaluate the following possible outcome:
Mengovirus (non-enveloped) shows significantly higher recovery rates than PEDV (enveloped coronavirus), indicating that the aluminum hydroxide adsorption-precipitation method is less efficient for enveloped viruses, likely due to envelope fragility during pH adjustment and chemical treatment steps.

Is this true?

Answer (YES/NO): NO